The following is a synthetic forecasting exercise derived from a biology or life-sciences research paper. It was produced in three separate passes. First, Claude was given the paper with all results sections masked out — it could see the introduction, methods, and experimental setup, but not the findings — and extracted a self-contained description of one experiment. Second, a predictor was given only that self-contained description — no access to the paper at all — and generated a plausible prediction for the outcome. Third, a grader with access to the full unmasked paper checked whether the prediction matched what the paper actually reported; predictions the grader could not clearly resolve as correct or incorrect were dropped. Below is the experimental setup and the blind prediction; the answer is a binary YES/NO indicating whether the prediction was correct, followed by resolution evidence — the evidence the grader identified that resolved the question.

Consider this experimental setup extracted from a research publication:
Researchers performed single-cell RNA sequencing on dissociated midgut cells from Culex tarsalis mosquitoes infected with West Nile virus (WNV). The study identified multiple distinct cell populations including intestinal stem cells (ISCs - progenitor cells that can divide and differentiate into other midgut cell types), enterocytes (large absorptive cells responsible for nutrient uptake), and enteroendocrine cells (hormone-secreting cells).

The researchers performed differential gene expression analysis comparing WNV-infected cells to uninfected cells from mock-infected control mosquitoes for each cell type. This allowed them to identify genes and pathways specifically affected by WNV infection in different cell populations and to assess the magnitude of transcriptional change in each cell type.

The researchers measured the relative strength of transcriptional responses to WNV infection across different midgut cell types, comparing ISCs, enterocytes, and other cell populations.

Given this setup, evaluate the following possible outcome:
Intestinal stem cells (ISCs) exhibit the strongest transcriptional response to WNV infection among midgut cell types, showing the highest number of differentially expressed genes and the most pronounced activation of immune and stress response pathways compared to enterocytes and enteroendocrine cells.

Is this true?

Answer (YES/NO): NO